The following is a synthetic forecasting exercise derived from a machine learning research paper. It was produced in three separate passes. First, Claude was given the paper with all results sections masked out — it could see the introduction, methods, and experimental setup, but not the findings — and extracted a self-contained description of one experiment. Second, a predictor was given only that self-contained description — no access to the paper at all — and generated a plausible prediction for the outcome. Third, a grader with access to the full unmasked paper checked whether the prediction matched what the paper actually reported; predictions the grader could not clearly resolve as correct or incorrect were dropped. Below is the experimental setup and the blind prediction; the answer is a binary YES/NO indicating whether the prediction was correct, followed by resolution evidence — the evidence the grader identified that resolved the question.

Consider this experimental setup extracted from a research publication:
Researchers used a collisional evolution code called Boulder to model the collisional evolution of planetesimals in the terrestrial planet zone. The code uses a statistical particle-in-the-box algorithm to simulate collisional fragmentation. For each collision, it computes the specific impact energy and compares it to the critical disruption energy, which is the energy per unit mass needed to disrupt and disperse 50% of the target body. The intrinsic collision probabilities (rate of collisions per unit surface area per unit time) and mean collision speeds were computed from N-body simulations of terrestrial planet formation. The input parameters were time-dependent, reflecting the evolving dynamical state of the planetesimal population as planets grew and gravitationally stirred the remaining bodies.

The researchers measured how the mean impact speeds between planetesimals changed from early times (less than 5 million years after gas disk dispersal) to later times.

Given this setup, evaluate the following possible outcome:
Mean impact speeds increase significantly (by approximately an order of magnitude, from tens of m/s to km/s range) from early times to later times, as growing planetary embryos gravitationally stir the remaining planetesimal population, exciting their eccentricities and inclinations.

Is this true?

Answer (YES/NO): NO